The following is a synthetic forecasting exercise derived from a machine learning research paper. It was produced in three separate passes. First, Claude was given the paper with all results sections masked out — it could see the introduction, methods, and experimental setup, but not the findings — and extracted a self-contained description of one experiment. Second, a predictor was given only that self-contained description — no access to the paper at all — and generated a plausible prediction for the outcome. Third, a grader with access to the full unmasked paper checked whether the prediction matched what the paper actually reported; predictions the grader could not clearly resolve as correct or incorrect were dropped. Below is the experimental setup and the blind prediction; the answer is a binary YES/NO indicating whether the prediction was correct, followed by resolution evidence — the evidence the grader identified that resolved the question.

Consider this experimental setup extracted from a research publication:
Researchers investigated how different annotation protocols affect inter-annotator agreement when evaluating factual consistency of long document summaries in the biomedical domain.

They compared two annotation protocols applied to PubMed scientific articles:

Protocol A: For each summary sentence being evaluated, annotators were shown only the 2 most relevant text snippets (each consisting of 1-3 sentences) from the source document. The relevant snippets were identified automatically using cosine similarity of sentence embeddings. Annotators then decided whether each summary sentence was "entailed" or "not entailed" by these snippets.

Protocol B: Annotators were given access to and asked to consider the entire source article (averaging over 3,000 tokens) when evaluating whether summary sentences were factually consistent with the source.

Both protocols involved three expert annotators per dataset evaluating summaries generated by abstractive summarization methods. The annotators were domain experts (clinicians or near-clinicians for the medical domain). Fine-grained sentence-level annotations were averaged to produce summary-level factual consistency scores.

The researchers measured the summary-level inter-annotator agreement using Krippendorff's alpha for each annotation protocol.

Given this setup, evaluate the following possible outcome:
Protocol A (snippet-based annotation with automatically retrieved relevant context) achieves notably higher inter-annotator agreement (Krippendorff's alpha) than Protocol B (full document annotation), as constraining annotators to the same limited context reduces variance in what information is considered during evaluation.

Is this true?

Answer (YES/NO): YES